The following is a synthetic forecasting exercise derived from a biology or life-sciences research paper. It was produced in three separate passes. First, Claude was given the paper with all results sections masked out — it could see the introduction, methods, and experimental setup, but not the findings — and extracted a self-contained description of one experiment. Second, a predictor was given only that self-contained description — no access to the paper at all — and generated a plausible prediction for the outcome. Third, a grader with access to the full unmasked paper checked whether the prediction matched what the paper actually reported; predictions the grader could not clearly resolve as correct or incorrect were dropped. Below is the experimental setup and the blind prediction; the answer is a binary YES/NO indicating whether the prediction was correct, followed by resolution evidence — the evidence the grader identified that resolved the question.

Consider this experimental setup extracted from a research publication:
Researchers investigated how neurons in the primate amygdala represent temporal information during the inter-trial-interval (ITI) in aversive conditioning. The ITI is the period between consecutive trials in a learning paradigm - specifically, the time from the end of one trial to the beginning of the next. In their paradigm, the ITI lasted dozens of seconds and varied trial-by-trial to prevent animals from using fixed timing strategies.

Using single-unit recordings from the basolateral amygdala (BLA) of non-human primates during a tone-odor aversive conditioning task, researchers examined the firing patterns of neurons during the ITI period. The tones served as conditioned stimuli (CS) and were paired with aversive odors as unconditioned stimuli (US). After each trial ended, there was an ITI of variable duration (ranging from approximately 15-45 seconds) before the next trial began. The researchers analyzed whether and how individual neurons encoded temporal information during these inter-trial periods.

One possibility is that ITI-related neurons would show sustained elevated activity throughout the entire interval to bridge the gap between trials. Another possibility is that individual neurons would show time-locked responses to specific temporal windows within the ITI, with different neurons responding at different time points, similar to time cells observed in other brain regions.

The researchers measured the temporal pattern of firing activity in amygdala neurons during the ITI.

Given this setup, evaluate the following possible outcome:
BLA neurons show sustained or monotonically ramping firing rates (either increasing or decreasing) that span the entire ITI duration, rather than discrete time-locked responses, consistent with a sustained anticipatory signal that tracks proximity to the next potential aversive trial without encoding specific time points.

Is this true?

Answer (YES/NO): NO